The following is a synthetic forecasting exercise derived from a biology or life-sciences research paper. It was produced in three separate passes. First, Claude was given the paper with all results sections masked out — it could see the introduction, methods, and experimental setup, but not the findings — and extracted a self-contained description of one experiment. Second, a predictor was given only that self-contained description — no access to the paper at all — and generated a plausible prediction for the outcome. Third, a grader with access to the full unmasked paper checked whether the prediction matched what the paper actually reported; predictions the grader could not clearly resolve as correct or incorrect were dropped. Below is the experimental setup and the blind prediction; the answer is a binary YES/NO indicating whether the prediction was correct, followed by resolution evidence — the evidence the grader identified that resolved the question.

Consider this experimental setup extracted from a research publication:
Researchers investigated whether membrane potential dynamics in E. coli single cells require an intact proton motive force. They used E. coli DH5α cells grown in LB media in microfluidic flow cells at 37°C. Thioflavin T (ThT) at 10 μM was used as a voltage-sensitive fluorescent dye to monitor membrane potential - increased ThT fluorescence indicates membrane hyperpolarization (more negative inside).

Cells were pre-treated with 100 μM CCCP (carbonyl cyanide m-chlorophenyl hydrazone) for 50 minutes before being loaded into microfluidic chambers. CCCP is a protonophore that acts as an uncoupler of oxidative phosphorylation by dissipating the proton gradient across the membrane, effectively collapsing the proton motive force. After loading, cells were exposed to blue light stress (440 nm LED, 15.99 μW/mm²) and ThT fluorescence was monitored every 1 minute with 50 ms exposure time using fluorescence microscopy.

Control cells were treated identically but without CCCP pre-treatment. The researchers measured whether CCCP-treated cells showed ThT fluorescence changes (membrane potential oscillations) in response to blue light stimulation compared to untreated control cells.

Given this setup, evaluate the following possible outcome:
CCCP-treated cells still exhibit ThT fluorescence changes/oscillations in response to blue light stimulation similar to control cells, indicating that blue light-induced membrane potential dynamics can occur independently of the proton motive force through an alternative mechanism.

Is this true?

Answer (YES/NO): NO